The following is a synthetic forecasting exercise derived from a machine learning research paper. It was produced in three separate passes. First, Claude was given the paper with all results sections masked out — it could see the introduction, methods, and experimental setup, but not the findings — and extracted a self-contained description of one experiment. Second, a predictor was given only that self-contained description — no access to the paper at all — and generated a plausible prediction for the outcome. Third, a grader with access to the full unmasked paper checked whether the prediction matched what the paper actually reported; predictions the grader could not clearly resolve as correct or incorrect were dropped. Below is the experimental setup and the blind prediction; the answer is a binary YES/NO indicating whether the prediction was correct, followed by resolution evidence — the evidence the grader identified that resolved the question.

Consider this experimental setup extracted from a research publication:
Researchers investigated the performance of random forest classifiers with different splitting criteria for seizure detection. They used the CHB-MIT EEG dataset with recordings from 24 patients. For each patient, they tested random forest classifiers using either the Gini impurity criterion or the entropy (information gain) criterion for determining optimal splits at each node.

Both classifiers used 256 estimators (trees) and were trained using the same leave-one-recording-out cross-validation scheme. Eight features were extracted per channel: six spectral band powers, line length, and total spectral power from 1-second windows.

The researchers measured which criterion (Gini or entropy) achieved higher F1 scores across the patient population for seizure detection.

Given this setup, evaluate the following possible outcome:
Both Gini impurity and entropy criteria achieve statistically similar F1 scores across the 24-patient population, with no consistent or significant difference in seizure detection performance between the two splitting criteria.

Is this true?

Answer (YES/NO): NO